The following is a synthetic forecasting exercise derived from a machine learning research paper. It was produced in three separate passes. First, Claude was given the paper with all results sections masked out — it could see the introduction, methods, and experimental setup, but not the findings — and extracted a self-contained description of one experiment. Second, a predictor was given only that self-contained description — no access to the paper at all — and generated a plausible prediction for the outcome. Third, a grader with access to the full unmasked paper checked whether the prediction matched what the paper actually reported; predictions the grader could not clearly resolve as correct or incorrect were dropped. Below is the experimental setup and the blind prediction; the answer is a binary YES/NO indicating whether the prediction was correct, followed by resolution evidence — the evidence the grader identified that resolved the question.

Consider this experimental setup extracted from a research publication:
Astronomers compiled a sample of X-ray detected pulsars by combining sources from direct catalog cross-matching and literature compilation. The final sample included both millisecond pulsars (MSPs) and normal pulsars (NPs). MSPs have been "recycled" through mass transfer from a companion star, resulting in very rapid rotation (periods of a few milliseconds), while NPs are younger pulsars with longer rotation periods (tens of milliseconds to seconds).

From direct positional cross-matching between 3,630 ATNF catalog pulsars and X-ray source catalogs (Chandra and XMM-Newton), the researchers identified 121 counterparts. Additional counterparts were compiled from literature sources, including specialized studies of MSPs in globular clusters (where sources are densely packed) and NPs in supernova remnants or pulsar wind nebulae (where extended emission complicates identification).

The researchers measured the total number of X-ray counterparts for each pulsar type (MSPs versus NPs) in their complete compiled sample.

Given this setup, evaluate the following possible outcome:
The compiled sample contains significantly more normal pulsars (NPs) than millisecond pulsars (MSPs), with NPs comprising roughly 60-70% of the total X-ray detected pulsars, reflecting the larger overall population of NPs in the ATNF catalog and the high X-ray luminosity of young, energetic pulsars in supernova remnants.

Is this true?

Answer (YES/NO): NO